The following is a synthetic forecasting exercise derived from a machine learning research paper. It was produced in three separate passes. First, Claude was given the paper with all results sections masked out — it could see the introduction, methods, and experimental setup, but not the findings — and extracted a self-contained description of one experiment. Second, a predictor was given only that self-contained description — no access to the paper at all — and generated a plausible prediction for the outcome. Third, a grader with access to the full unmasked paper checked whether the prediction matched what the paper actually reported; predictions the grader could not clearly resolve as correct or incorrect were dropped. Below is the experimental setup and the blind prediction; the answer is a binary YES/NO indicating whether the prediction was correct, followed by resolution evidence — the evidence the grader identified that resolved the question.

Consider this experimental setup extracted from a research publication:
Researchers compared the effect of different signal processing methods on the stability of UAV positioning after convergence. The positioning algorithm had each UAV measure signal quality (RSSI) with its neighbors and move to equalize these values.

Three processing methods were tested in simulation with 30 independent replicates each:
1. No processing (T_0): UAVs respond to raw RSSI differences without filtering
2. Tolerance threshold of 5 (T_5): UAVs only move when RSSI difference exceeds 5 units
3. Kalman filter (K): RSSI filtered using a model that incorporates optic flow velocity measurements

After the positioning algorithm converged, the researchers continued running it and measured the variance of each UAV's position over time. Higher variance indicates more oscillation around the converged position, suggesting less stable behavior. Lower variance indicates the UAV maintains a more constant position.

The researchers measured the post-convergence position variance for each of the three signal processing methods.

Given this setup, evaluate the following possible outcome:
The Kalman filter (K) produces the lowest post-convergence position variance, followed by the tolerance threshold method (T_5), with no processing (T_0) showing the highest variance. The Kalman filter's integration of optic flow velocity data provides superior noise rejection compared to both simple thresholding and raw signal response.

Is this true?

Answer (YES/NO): YES